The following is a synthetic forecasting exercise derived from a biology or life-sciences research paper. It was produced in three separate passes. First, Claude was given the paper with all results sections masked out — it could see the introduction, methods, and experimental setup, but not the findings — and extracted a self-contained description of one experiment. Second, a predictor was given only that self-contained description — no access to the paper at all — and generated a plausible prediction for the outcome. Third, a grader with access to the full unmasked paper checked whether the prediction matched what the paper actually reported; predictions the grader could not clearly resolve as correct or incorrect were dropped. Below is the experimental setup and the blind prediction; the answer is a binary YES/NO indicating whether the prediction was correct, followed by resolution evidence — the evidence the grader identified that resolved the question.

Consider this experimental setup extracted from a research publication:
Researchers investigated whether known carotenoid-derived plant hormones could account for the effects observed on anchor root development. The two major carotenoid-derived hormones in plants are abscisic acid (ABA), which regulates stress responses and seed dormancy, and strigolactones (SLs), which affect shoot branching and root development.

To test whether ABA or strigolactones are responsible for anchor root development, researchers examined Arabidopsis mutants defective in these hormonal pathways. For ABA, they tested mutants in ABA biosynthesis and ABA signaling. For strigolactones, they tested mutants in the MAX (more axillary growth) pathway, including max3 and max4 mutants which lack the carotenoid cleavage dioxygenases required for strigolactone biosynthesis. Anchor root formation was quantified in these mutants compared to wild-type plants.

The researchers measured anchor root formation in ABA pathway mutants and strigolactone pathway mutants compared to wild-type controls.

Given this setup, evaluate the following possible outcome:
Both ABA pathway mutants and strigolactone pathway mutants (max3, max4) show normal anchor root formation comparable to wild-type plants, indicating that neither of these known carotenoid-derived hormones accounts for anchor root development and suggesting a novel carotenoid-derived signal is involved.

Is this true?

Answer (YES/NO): NO